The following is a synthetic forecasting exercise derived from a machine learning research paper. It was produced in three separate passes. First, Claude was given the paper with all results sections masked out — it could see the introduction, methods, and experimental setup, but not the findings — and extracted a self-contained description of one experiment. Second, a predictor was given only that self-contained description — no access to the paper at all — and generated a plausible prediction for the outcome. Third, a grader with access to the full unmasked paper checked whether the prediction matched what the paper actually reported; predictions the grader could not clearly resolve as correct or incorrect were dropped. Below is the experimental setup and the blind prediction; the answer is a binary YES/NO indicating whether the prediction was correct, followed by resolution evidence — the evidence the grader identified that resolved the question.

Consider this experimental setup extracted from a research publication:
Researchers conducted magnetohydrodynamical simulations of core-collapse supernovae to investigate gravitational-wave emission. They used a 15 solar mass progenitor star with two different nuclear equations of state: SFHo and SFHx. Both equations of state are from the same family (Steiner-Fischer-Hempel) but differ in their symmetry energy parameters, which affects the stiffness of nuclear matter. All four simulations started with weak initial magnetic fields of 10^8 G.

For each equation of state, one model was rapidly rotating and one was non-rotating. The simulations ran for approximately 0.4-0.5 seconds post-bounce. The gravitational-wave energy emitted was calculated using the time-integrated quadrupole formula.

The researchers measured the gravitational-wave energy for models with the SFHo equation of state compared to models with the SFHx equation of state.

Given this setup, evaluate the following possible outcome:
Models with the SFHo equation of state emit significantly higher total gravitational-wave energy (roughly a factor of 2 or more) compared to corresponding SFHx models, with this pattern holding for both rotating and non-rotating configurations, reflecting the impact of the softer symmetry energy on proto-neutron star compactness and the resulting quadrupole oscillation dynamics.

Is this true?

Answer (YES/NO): NO